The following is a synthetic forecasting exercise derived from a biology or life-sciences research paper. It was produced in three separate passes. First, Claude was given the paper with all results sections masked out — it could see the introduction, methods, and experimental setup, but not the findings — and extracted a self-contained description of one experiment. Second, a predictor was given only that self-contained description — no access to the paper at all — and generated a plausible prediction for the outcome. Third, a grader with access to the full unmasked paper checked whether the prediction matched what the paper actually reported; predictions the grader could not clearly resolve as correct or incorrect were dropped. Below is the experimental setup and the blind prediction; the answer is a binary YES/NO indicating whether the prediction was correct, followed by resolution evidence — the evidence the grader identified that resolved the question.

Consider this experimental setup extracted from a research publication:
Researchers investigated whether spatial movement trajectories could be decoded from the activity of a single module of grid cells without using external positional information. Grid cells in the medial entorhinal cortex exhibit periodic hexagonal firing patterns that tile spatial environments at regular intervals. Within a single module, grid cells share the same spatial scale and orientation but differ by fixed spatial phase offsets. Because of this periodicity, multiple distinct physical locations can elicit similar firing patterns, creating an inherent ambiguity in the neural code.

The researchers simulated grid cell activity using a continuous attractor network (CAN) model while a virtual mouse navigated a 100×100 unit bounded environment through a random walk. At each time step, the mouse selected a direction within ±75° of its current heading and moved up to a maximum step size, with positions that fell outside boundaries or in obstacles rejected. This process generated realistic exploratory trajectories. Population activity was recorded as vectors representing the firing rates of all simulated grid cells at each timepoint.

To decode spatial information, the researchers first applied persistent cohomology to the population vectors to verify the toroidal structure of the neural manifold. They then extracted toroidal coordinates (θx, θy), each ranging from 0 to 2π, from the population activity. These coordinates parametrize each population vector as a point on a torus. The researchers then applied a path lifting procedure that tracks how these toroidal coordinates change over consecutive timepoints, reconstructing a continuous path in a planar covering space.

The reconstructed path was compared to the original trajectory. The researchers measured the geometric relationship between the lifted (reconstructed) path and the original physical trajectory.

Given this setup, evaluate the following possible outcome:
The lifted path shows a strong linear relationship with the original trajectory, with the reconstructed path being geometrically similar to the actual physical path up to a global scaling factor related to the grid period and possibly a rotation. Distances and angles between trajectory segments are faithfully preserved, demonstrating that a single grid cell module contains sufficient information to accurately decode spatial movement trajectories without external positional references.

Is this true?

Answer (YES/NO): NO